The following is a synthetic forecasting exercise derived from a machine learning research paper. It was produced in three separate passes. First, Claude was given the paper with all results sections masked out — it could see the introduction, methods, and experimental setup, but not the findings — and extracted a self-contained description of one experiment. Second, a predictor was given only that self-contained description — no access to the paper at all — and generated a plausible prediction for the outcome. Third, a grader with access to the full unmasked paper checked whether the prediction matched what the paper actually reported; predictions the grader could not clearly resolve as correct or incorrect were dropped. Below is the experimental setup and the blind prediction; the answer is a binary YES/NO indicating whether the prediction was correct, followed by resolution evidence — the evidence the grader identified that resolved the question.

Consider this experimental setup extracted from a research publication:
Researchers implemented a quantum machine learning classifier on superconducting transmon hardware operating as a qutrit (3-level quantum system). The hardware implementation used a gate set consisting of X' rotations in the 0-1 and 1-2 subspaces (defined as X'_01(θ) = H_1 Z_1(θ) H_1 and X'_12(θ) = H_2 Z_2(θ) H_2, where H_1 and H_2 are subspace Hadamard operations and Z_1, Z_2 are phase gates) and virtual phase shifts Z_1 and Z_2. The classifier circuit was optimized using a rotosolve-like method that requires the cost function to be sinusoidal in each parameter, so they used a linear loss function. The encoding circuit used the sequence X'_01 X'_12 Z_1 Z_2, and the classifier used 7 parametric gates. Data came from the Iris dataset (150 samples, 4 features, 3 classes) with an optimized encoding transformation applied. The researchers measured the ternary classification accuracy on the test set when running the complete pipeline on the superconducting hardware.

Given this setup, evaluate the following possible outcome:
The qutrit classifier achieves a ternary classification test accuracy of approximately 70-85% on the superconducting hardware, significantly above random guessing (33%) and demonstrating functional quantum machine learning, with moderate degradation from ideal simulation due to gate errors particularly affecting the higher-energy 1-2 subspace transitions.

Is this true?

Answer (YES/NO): NO